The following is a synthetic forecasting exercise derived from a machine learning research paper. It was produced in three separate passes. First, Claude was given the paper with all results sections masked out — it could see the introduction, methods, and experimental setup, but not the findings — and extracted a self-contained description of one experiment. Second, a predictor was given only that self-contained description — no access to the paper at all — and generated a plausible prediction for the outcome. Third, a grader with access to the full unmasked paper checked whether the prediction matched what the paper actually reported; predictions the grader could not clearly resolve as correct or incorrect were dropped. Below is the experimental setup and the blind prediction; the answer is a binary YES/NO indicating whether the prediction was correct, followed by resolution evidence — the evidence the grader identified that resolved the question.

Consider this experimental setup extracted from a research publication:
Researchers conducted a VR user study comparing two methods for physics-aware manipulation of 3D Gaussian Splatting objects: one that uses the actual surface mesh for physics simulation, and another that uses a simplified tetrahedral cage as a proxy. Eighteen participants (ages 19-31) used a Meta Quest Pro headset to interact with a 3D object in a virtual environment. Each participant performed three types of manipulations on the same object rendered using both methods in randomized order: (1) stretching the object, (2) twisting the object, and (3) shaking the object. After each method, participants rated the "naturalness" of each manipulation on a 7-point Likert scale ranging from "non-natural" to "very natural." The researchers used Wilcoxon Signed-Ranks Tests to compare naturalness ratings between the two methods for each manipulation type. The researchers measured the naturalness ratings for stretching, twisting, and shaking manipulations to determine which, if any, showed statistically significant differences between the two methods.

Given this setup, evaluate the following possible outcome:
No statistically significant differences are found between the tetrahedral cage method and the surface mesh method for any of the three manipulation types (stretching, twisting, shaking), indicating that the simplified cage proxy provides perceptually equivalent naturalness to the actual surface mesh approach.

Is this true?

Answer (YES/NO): NO